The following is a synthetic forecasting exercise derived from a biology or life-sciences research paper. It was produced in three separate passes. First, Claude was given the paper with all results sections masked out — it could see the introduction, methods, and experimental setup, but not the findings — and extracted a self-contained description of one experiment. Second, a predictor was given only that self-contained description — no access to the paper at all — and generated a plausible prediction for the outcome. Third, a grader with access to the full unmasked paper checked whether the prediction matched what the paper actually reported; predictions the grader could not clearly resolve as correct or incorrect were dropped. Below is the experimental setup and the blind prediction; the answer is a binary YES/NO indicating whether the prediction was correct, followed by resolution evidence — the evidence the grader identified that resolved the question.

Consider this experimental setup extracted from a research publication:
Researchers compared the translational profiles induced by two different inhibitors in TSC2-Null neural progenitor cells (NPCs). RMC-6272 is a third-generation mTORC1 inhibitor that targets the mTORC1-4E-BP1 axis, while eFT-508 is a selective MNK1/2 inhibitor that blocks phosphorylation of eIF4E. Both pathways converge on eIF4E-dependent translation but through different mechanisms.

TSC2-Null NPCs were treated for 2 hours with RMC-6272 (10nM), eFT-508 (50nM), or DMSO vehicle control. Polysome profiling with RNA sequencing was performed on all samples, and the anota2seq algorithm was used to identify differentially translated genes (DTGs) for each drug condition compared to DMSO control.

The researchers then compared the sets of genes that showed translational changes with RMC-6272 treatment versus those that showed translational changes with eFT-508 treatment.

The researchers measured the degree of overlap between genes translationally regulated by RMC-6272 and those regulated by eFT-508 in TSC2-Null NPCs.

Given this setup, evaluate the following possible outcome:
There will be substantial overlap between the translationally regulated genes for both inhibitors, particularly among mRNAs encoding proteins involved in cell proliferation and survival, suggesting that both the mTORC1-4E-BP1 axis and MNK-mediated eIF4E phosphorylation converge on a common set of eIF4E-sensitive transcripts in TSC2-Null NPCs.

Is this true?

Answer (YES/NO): NO